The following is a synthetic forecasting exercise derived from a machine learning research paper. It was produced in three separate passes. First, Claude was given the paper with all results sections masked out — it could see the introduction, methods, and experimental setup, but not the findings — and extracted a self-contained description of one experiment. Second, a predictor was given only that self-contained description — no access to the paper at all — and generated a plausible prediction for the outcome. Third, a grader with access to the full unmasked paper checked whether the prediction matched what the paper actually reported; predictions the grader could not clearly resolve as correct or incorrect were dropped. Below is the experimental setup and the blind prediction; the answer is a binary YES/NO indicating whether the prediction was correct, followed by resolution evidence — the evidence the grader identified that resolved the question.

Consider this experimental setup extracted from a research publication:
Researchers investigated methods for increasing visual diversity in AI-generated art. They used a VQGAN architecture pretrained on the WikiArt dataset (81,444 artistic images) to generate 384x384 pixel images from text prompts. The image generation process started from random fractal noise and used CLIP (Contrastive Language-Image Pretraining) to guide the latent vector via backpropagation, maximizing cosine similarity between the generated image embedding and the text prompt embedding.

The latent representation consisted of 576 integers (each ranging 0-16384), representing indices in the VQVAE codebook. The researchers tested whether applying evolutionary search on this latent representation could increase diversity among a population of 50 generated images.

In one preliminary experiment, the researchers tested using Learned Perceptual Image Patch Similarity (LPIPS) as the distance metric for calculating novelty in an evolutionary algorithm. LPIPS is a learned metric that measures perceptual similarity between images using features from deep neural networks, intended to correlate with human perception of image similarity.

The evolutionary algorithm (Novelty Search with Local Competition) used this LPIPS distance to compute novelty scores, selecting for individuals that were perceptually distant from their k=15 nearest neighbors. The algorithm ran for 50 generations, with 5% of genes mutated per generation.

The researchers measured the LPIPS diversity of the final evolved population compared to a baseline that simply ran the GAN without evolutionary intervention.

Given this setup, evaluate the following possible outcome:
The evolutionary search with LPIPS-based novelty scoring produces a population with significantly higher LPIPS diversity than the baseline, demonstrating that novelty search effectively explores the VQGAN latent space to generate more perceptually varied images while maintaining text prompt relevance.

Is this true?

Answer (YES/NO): NO